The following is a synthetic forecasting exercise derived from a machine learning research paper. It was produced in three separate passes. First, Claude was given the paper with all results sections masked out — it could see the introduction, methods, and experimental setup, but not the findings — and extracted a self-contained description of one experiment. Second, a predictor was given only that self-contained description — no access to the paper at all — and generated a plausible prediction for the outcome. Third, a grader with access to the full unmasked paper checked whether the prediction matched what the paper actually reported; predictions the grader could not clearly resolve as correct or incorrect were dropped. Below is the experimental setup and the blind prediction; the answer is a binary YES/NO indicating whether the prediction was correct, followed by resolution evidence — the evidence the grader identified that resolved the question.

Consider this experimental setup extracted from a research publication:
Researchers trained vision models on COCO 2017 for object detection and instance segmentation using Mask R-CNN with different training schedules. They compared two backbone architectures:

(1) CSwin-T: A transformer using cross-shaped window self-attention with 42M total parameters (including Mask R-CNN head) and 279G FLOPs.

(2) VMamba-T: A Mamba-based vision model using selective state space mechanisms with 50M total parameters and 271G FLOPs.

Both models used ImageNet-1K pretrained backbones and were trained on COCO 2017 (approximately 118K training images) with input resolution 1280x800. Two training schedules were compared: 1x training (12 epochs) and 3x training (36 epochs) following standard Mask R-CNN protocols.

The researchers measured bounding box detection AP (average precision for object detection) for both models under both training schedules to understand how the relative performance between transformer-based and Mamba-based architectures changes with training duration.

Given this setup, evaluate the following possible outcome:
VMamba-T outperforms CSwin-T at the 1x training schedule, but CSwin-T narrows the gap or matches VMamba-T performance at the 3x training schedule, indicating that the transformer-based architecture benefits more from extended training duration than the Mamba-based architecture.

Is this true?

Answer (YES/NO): YES